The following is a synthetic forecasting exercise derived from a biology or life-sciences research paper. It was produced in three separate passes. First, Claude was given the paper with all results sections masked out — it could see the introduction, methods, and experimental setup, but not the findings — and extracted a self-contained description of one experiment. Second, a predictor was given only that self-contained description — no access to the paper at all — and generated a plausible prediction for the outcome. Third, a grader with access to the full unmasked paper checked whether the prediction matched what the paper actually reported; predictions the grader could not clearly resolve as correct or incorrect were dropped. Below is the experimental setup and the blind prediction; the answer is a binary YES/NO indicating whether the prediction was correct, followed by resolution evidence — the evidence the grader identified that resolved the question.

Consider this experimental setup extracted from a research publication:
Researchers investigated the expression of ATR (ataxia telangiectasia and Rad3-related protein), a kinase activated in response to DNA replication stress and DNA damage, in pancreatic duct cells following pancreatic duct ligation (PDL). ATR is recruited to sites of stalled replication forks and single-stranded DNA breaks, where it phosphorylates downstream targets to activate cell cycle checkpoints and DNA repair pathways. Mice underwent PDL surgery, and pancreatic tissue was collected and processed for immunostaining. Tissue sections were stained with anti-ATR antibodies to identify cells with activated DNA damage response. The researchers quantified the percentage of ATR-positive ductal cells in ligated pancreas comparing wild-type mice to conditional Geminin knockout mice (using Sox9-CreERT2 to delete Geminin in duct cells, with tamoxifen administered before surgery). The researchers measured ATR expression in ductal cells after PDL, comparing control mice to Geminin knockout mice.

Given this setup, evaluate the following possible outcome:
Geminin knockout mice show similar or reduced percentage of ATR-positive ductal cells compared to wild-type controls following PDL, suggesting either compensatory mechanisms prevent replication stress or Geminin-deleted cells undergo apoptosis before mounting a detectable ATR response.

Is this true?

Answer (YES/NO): YES